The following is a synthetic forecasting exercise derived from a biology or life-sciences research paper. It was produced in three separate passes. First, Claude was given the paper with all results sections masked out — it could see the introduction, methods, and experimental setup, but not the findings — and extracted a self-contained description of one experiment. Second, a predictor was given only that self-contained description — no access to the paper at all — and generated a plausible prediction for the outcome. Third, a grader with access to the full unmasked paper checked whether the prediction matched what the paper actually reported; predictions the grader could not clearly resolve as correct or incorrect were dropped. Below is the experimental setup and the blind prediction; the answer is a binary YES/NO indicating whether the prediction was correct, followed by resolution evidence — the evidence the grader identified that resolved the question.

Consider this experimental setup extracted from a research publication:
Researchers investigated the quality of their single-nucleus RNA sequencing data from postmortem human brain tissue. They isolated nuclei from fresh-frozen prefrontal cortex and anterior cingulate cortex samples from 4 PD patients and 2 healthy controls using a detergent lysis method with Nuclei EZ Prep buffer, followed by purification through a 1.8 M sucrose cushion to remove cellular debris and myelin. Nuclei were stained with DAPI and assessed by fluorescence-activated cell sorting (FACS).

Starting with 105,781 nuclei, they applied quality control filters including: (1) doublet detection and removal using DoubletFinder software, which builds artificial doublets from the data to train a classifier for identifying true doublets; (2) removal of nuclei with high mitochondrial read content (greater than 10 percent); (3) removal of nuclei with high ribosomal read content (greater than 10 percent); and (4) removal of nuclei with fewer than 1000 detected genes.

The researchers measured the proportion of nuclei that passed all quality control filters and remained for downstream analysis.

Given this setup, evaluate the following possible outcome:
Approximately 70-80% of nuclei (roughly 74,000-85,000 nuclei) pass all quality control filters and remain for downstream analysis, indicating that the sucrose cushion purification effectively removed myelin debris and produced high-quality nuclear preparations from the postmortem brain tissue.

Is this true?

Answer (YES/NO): NO